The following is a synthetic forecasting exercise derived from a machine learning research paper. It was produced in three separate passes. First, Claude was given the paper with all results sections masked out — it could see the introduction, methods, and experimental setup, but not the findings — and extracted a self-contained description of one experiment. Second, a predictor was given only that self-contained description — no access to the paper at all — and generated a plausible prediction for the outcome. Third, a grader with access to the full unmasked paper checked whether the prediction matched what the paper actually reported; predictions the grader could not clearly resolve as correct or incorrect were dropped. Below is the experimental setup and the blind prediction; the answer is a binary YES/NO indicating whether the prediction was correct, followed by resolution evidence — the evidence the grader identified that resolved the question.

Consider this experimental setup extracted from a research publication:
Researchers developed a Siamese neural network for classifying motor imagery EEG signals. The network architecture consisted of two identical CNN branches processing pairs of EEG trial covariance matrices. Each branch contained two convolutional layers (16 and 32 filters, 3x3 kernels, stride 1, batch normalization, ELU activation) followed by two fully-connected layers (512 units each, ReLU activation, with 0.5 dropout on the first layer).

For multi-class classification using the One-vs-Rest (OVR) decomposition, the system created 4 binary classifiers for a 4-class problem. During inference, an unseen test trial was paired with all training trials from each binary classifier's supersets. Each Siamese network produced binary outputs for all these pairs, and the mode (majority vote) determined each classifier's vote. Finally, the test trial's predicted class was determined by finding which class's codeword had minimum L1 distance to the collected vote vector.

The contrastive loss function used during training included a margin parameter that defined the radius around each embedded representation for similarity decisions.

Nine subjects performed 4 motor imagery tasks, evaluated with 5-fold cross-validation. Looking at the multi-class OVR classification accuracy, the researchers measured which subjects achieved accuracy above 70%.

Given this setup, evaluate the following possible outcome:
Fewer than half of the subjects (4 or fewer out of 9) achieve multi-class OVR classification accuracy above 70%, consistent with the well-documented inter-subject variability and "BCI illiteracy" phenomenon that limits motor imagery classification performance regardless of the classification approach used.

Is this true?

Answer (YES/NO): YES